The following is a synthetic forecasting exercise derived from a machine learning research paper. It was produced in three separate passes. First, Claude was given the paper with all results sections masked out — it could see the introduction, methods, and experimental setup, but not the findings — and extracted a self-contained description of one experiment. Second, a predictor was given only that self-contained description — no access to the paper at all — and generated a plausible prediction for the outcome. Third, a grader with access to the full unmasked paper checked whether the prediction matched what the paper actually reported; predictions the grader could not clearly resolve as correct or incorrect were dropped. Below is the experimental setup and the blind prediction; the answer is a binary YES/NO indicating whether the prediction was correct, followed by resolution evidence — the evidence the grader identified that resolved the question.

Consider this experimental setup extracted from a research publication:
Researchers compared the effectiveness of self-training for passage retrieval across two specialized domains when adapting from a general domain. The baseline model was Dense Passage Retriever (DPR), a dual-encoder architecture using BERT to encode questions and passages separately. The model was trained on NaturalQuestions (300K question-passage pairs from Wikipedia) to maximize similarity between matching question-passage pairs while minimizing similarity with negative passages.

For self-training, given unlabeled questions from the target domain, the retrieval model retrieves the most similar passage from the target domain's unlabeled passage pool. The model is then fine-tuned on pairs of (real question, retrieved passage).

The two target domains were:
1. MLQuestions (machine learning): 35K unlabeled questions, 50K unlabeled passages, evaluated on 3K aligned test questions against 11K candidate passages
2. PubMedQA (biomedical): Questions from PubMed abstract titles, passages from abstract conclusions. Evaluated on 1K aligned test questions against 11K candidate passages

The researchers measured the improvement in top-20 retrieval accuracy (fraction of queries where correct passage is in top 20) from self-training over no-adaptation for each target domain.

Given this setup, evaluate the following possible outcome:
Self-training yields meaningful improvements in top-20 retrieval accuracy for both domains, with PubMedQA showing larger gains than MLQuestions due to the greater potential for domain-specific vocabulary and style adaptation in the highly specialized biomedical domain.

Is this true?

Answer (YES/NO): NO